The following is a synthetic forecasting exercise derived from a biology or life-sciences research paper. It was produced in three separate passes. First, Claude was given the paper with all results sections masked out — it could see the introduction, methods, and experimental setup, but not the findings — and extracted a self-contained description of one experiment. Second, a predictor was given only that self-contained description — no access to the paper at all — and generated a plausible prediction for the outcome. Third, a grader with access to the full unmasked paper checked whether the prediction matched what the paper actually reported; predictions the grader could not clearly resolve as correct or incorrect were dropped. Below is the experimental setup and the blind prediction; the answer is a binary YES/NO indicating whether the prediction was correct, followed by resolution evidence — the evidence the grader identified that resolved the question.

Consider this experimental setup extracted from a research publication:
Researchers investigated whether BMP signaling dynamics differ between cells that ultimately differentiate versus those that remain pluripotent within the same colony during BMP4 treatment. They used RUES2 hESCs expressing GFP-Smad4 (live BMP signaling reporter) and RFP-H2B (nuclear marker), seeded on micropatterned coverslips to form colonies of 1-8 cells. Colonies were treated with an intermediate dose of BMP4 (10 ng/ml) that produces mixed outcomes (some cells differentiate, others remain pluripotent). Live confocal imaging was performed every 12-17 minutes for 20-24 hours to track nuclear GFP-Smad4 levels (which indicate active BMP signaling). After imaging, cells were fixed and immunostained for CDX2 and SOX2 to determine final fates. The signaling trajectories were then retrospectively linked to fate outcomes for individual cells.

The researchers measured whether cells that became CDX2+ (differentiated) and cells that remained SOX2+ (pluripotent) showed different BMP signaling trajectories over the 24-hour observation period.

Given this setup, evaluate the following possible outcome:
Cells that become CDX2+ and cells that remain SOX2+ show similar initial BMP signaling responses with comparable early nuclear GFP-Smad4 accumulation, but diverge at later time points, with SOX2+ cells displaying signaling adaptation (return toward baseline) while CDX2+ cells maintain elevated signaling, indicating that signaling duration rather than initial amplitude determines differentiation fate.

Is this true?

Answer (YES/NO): YES